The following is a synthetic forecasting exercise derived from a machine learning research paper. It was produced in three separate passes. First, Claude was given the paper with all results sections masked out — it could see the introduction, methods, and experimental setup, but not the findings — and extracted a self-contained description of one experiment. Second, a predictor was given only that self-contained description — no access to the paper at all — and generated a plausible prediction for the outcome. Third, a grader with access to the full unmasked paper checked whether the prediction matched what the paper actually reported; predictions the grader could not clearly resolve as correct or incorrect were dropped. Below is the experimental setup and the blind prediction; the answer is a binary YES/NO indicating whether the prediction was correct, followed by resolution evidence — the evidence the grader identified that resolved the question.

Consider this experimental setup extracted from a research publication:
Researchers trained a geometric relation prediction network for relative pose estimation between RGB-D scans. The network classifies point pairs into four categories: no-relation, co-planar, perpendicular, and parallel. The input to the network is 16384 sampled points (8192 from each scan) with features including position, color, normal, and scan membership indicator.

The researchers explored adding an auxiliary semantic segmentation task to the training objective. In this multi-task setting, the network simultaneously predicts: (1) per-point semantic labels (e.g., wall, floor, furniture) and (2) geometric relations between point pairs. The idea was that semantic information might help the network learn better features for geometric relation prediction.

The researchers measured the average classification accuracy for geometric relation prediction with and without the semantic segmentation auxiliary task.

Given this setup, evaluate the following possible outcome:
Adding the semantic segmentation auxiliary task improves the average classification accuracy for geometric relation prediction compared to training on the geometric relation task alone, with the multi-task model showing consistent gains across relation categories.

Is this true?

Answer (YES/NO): NO